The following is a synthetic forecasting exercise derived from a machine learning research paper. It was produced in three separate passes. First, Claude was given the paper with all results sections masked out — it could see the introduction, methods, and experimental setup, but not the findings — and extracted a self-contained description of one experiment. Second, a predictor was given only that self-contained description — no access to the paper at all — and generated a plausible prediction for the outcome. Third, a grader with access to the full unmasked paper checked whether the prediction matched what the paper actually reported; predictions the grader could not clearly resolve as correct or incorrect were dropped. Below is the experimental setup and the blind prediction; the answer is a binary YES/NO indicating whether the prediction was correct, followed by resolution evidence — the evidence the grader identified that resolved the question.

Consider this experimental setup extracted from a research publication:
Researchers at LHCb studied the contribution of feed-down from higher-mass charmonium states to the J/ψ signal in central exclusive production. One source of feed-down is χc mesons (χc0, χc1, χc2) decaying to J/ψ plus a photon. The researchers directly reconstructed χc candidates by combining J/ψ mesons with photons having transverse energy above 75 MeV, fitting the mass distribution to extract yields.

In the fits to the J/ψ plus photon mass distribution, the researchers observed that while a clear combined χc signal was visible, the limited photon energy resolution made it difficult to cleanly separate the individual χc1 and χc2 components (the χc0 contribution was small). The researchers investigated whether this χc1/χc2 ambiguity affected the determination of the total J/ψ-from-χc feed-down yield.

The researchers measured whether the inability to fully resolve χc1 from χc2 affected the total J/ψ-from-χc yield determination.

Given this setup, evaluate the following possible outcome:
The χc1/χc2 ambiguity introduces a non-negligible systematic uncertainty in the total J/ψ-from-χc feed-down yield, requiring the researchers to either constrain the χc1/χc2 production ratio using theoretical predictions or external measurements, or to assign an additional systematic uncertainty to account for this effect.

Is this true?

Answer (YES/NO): NO